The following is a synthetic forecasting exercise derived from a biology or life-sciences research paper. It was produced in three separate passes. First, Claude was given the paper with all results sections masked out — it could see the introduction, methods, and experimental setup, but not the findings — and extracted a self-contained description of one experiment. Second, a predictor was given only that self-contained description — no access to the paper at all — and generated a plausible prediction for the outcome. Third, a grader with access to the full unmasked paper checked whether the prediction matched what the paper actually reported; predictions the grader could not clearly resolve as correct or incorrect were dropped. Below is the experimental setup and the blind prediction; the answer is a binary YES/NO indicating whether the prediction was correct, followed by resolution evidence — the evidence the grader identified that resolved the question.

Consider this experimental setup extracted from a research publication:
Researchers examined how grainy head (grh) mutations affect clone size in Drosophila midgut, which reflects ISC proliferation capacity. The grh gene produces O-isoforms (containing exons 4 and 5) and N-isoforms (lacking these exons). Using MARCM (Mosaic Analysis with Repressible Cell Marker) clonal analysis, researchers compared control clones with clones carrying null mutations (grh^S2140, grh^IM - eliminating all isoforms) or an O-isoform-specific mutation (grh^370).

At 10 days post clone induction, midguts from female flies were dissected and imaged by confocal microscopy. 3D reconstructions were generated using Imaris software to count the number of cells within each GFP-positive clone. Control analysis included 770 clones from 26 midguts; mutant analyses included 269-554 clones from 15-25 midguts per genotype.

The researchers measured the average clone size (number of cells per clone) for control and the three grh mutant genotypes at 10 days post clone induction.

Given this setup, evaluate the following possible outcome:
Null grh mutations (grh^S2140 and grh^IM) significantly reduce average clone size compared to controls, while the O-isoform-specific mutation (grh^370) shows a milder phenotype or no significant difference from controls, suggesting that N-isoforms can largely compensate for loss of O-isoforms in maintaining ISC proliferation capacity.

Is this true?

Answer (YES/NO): NO